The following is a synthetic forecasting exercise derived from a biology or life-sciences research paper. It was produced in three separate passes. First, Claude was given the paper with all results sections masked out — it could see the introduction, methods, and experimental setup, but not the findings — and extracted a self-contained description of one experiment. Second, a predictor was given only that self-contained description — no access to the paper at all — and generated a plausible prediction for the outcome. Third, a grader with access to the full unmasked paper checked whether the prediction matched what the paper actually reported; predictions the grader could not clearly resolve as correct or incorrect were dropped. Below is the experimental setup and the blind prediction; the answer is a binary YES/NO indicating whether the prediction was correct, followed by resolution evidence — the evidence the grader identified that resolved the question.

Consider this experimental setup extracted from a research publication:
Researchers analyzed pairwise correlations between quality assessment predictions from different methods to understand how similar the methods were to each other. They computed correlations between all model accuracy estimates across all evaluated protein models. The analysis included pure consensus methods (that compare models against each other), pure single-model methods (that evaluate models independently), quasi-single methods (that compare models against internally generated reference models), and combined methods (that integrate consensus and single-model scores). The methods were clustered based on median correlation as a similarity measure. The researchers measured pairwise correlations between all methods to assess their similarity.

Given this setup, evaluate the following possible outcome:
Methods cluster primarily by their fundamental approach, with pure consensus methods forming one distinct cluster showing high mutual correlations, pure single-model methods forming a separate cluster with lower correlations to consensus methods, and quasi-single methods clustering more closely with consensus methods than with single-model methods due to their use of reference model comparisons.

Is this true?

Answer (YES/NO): NO